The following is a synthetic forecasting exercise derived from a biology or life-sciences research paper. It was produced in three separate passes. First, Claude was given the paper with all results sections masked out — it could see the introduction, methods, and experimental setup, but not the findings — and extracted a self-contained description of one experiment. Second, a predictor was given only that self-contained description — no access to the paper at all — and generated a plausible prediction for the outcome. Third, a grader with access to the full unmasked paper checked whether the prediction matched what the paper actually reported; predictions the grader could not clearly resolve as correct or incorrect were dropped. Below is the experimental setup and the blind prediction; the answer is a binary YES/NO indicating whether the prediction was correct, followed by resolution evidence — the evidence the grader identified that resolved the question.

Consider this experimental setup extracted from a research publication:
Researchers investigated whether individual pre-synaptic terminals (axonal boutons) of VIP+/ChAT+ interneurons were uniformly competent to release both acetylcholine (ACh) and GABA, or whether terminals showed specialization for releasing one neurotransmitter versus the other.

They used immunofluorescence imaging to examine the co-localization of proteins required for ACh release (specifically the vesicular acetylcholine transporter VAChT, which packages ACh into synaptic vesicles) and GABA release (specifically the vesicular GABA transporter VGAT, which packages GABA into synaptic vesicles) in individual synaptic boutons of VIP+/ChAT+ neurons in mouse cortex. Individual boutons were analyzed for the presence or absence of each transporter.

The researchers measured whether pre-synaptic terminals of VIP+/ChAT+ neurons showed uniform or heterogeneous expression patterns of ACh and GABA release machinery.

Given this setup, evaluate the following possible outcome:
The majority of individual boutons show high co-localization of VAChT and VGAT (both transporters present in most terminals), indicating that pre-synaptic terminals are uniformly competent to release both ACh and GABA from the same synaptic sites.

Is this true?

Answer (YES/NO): NO